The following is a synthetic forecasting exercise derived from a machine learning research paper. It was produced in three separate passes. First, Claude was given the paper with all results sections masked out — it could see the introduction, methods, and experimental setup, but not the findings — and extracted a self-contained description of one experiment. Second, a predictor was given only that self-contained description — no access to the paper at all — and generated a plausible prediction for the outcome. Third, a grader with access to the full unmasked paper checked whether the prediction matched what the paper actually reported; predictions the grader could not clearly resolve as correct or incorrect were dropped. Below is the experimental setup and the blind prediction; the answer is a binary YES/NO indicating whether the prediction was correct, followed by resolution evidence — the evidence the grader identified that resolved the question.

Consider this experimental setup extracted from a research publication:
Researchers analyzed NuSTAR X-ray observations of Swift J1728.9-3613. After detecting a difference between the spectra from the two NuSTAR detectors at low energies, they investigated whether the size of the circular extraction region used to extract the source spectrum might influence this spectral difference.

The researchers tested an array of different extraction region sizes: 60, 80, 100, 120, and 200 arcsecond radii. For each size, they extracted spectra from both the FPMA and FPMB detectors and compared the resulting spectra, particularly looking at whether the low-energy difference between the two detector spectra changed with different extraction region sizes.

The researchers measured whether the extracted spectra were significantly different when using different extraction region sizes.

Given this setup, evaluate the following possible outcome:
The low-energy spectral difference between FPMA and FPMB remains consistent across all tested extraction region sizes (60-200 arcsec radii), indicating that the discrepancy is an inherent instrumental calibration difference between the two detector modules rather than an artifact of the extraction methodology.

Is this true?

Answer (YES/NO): YES